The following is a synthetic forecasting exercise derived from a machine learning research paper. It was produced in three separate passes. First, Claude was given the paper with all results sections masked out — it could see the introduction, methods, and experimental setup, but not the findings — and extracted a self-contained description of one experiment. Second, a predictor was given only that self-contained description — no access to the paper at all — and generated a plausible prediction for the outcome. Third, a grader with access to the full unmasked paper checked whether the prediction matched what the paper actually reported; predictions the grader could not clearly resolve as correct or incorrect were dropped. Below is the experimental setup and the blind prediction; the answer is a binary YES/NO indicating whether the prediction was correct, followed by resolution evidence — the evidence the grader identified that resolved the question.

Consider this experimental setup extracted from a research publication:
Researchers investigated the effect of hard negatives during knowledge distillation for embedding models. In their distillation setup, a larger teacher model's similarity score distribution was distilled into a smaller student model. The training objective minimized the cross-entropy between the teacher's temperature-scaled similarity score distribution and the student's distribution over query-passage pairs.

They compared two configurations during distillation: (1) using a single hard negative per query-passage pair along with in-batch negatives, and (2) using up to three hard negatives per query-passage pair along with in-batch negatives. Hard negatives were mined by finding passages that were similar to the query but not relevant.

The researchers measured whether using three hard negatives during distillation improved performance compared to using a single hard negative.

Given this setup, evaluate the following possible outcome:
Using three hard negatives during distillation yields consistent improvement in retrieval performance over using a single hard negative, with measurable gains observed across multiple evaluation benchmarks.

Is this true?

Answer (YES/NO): NO